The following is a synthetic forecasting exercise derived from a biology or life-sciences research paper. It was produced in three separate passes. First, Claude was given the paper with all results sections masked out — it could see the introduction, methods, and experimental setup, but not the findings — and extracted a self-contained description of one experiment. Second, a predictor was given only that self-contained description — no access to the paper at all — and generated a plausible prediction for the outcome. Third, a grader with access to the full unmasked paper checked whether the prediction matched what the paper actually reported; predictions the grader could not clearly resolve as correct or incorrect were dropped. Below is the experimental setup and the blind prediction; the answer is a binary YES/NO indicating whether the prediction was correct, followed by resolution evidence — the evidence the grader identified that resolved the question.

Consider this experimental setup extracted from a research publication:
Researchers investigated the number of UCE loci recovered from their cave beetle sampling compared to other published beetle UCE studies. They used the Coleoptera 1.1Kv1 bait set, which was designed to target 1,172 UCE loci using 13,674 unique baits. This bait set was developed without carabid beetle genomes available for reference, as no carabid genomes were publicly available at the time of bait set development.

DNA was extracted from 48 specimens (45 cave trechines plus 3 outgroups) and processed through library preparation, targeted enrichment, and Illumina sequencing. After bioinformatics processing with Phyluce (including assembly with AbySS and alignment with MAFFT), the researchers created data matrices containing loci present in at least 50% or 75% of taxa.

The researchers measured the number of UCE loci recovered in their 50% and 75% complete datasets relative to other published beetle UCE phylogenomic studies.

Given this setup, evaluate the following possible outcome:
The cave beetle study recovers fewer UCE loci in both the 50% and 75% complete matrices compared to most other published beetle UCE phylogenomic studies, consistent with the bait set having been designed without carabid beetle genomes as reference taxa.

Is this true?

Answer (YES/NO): YES